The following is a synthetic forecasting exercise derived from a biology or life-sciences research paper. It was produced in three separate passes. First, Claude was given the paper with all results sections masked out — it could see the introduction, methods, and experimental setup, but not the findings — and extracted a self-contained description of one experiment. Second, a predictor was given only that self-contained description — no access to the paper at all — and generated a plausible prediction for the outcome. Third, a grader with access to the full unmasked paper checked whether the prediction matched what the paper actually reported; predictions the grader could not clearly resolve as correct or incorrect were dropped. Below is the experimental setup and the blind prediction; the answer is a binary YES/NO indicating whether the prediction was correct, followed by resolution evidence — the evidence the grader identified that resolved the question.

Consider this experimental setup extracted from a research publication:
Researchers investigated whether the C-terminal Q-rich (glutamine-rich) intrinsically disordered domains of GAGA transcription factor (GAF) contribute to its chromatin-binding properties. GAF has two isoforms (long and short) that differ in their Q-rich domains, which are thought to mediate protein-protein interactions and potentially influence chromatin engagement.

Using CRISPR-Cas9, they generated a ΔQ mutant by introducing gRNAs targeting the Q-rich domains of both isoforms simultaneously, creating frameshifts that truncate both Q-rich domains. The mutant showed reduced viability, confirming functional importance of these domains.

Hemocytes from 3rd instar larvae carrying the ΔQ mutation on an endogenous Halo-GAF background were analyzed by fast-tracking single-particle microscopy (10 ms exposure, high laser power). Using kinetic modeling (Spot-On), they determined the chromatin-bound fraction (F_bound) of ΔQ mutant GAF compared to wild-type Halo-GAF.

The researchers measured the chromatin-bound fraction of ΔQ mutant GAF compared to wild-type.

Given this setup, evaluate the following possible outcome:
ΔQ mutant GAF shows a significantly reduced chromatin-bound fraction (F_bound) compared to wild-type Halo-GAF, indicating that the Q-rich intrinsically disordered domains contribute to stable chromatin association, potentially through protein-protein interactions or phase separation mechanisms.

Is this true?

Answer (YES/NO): NO